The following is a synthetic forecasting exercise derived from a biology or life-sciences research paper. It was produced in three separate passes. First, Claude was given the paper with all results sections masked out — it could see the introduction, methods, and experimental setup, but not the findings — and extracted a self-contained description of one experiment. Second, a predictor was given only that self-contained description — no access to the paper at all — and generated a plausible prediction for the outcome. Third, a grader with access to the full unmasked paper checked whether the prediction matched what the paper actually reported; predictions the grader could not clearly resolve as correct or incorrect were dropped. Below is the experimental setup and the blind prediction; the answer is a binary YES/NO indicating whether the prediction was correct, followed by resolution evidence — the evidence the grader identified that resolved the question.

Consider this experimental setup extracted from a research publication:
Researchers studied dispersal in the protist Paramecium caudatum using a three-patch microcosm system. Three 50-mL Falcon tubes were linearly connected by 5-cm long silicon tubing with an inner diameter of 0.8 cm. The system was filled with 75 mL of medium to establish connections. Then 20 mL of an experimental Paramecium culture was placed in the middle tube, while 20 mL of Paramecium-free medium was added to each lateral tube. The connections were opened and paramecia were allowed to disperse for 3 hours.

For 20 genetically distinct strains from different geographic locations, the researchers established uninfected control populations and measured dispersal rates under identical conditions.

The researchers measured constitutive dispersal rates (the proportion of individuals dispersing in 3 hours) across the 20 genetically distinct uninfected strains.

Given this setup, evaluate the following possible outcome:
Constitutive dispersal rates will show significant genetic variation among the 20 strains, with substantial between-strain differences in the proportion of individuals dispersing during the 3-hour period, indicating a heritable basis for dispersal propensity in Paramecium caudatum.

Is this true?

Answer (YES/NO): YES